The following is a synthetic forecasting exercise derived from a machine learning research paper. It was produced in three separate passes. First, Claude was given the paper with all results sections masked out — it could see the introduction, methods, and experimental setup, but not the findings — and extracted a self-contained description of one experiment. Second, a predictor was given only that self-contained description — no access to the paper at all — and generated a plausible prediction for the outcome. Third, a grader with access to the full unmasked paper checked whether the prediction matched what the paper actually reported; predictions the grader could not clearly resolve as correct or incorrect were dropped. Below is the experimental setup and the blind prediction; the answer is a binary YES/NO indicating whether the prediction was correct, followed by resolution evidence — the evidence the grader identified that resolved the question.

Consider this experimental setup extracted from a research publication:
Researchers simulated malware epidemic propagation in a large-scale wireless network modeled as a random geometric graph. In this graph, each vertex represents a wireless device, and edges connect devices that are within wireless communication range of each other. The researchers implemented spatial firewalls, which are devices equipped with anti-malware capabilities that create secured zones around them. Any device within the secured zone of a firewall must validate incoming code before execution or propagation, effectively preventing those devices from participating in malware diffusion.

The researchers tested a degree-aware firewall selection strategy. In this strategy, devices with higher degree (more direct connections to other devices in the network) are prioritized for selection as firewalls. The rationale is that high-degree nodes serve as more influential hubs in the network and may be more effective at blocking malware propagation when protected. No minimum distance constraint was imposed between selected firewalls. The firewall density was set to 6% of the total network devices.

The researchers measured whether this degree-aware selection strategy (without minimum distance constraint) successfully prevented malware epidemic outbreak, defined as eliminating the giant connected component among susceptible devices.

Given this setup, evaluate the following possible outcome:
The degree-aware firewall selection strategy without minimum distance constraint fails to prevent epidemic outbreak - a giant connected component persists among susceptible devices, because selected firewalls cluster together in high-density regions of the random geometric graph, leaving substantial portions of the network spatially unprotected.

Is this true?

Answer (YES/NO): YES